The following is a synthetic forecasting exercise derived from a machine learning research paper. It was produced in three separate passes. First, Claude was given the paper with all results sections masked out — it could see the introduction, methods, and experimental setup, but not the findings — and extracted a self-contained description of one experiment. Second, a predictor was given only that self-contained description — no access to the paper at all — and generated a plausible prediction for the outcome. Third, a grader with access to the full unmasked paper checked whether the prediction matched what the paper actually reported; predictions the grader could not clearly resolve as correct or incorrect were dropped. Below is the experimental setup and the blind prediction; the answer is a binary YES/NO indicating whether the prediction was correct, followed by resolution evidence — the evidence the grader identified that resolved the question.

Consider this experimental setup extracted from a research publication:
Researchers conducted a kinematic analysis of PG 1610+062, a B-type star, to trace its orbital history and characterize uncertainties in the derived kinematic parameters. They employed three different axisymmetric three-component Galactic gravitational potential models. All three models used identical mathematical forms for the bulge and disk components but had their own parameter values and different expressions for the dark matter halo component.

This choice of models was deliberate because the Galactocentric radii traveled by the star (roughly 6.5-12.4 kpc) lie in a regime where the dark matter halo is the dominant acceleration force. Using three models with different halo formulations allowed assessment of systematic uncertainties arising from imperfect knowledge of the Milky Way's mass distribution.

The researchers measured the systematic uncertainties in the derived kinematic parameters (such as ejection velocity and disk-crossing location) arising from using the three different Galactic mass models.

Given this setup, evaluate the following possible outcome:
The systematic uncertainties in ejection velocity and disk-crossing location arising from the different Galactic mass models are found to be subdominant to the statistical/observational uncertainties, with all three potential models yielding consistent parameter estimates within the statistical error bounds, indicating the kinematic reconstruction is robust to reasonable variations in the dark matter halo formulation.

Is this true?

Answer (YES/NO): YES